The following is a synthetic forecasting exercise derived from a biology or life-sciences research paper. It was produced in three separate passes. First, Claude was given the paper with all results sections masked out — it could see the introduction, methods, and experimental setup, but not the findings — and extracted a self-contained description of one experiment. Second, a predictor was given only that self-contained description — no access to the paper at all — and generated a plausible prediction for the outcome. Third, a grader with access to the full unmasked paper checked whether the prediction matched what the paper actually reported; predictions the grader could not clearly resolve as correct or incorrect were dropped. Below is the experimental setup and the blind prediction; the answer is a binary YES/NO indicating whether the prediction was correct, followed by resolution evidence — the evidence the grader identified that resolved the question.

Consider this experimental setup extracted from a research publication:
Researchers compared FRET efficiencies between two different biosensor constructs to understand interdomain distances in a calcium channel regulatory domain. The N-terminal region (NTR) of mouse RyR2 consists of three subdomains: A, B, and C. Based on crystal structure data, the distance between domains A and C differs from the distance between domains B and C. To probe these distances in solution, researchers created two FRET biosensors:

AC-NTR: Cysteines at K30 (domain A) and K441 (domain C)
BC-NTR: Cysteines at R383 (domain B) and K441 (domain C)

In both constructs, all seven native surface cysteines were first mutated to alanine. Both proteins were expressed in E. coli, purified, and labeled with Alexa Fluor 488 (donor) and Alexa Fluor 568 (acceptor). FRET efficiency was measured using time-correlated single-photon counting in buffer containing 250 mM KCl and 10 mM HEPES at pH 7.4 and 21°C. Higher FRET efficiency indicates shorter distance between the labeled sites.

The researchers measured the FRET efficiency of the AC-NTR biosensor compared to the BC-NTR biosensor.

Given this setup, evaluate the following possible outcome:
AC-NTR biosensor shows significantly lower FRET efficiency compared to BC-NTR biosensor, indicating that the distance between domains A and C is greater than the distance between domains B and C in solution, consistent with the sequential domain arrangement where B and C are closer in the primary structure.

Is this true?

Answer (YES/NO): NO